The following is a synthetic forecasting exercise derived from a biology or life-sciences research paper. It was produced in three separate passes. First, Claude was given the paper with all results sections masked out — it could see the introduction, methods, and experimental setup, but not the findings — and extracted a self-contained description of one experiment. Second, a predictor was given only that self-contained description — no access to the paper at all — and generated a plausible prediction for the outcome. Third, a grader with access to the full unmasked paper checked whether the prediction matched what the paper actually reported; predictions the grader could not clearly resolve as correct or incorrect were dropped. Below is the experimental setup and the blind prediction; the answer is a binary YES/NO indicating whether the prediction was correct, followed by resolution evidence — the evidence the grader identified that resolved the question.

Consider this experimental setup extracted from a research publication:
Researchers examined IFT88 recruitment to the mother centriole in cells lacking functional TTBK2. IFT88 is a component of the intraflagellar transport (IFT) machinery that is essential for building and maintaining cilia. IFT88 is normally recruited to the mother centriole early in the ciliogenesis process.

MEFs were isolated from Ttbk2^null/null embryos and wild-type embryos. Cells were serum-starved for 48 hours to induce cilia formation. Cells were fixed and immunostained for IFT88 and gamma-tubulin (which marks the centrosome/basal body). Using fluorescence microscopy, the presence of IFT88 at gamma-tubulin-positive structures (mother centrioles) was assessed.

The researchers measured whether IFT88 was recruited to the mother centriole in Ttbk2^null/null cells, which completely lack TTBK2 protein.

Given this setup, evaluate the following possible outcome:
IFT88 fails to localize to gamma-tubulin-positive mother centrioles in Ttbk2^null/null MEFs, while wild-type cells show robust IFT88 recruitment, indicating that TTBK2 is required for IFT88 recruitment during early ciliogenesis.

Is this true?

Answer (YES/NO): YES